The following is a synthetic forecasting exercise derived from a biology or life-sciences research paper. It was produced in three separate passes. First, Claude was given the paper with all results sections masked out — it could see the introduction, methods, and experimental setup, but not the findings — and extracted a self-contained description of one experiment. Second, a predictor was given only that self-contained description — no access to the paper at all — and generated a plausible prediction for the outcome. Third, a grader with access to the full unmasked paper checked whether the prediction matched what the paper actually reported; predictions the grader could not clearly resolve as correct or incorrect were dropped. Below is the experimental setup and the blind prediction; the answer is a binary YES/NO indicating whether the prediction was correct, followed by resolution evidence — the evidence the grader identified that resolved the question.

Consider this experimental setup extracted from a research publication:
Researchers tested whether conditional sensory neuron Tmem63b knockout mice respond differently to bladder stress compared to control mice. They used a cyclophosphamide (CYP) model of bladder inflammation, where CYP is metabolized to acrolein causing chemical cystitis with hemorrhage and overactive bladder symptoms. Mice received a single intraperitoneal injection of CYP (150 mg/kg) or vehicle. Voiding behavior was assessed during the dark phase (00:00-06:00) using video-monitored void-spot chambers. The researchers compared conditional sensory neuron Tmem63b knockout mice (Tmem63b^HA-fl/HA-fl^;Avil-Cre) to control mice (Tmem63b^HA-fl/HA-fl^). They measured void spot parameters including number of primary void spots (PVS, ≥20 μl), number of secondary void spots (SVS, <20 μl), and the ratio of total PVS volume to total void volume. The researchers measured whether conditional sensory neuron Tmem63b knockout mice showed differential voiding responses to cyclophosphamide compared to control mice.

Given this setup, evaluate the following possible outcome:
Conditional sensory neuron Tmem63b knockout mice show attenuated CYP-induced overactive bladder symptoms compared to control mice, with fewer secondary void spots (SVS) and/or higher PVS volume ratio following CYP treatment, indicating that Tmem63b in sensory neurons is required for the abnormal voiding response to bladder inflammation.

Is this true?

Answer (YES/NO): NO